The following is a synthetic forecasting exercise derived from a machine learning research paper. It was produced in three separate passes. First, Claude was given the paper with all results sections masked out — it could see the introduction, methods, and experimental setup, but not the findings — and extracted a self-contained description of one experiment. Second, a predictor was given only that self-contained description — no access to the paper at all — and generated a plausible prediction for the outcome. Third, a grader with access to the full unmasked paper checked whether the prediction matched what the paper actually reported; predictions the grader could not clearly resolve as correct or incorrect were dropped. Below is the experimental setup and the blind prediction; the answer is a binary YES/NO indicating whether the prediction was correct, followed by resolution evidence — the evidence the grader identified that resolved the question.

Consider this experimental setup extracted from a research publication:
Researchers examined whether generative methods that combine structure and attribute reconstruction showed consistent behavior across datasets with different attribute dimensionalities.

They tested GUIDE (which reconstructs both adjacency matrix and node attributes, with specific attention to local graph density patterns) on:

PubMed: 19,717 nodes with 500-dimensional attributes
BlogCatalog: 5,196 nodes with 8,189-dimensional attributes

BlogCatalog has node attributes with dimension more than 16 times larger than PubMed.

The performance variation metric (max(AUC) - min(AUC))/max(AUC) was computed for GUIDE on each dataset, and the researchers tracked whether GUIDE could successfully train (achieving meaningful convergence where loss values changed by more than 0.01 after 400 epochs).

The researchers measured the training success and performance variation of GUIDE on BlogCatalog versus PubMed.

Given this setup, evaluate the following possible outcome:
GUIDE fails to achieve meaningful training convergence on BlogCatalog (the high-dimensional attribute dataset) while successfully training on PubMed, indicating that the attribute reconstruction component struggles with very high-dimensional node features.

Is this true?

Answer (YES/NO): YES